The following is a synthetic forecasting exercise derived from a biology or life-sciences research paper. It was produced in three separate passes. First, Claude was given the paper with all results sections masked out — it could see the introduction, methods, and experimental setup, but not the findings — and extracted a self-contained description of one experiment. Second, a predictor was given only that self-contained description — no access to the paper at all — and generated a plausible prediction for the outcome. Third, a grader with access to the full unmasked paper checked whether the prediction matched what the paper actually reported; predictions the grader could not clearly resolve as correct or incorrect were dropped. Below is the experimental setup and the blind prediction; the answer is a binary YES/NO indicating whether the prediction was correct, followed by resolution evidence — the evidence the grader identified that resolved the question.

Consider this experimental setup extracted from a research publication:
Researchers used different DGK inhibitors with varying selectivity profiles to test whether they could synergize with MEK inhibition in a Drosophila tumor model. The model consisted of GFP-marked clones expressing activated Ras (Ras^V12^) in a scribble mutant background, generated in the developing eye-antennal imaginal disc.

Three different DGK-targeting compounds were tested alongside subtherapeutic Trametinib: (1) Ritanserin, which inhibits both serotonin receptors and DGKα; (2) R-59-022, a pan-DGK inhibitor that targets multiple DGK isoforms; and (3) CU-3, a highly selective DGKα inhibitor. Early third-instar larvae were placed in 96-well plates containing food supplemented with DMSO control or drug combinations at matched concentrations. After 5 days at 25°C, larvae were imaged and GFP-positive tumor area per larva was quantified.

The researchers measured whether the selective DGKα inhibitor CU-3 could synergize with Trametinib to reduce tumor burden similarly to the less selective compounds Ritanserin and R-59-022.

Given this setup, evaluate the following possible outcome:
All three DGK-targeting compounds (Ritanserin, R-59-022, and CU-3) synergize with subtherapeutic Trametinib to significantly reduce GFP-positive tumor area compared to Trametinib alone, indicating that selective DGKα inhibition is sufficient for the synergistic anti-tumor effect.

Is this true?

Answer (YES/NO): YES